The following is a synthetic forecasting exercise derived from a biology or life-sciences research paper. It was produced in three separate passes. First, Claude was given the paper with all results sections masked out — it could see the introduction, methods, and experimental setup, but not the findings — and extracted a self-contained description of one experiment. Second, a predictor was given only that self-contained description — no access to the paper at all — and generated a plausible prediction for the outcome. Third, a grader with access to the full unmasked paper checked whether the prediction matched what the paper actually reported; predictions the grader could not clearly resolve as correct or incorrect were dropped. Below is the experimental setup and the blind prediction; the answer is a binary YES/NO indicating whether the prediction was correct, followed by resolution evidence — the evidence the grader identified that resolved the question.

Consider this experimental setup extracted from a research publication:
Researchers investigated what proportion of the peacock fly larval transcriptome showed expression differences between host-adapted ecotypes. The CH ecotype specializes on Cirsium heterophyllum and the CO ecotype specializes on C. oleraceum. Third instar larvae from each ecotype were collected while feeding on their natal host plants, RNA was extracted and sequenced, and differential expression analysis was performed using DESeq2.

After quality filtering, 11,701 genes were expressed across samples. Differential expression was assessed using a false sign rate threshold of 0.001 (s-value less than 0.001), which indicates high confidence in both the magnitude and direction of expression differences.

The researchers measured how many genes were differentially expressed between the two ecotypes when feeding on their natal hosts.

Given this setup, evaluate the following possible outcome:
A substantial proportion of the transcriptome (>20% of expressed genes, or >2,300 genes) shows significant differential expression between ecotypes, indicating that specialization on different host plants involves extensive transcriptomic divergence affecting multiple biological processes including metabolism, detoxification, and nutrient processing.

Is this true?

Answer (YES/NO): NO